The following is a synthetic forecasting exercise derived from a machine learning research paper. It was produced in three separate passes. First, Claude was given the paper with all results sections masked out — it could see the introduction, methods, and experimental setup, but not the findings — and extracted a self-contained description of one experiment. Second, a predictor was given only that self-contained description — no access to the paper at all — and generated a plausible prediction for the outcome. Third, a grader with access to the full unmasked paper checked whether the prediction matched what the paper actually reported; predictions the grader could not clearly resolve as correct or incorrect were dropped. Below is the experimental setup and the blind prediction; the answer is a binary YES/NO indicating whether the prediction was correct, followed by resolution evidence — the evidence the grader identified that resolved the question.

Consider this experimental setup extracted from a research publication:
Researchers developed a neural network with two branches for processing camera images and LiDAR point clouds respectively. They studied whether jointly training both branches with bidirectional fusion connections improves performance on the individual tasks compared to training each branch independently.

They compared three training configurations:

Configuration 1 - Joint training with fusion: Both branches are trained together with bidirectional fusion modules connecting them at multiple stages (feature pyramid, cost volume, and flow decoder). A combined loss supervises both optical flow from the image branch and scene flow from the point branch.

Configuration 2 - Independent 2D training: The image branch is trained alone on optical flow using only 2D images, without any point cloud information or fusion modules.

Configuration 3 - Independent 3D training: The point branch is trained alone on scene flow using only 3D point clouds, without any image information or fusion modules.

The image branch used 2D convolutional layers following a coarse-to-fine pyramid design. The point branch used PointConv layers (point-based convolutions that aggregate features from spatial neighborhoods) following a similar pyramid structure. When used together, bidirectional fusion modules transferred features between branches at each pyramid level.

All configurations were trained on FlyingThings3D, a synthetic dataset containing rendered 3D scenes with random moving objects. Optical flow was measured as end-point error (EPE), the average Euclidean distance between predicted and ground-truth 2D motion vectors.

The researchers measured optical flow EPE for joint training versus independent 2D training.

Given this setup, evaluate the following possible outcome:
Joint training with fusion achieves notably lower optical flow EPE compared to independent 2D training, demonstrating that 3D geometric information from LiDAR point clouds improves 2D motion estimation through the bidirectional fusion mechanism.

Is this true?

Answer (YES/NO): YES